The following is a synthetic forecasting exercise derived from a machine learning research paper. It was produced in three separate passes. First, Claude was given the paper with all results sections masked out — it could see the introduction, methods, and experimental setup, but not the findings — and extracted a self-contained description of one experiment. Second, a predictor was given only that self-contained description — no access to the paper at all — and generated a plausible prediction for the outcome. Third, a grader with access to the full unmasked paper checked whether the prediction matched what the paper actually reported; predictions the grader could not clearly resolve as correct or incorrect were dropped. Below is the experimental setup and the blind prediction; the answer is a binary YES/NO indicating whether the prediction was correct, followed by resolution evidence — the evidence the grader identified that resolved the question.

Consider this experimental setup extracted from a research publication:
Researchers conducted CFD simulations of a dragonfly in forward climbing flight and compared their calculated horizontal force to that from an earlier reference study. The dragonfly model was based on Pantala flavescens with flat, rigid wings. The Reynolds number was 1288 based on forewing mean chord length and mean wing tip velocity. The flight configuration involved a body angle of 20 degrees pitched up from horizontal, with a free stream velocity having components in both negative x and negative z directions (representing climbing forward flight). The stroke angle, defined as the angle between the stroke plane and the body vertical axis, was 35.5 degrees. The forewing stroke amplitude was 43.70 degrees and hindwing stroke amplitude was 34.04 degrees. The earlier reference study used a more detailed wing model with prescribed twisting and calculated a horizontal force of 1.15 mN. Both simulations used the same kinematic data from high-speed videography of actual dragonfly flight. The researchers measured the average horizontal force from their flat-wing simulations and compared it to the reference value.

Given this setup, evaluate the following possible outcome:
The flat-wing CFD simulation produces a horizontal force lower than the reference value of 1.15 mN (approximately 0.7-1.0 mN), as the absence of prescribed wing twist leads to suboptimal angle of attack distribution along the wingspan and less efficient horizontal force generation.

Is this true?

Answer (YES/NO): NO